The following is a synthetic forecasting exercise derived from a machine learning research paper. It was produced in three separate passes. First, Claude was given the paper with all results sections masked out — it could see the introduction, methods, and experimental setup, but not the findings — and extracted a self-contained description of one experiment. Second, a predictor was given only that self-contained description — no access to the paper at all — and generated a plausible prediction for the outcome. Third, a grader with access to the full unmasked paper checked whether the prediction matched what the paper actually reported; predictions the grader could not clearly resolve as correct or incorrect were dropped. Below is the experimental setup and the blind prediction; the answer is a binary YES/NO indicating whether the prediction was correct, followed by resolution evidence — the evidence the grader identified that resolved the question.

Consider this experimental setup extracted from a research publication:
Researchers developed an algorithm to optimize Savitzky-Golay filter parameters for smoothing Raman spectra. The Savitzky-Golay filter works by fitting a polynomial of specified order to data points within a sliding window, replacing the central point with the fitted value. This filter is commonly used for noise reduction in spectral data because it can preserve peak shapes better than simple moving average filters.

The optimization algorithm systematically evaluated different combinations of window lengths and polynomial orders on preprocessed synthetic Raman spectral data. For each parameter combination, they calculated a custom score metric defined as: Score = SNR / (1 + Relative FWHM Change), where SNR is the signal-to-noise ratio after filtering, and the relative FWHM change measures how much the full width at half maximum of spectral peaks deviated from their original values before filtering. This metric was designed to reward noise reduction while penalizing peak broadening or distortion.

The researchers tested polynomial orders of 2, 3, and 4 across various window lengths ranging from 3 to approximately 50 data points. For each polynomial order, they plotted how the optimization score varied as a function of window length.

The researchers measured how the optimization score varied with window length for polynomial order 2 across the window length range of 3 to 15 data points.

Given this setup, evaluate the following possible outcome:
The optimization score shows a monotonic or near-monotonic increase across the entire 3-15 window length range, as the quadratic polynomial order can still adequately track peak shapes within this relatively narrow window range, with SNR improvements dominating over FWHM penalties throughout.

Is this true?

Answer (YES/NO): NO